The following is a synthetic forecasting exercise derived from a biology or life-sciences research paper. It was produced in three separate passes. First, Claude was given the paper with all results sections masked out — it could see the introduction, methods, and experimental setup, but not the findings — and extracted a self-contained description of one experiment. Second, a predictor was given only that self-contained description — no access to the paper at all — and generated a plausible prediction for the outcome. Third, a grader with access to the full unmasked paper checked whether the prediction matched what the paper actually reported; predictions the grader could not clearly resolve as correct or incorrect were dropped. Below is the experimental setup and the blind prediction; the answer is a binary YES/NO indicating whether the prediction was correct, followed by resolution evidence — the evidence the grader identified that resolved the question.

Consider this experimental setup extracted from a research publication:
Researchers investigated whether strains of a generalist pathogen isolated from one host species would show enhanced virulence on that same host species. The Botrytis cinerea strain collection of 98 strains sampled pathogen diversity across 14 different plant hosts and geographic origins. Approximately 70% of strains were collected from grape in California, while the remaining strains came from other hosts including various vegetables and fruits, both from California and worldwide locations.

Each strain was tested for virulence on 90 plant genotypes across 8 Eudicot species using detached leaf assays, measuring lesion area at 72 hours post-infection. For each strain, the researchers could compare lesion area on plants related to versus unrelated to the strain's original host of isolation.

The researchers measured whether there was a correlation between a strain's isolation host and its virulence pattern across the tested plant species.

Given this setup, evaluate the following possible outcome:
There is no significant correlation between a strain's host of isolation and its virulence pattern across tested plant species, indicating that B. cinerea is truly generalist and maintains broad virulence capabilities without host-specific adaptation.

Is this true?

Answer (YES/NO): NO